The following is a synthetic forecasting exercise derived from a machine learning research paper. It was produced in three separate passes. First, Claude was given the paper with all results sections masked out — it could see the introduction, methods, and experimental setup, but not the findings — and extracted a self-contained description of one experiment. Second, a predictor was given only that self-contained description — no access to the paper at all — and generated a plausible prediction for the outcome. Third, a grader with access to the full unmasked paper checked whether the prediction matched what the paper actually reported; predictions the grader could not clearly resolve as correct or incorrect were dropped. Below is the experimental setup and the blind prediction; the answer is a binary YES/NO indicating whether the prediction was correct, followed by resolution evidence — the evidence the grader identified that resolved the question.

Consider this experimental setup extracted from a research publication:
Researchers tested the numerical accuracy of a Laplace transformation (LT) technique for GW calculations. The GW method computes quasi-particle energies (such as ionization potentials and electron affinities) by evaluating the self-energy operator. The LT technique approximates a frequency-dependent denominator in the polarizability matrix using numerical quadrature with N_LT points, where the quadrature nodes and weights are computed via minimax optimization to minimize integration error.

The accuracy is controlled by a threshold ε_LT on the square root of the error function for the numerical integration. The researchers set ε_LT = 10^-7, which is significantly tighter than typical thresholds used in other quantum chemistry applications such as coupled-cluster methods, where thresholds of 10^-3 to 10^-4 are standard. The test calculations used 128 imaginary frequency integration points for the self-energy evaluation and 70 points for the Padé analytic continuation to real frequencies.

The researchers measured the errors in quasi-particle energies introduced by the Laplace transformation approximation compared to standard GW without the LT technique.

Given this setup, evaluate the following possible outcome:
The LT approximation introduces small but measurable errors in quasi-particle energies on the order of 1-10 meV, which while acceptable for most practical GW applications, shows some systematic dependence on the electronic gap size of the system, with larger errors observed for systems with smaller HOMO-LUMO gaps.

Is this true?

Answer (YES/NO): NO